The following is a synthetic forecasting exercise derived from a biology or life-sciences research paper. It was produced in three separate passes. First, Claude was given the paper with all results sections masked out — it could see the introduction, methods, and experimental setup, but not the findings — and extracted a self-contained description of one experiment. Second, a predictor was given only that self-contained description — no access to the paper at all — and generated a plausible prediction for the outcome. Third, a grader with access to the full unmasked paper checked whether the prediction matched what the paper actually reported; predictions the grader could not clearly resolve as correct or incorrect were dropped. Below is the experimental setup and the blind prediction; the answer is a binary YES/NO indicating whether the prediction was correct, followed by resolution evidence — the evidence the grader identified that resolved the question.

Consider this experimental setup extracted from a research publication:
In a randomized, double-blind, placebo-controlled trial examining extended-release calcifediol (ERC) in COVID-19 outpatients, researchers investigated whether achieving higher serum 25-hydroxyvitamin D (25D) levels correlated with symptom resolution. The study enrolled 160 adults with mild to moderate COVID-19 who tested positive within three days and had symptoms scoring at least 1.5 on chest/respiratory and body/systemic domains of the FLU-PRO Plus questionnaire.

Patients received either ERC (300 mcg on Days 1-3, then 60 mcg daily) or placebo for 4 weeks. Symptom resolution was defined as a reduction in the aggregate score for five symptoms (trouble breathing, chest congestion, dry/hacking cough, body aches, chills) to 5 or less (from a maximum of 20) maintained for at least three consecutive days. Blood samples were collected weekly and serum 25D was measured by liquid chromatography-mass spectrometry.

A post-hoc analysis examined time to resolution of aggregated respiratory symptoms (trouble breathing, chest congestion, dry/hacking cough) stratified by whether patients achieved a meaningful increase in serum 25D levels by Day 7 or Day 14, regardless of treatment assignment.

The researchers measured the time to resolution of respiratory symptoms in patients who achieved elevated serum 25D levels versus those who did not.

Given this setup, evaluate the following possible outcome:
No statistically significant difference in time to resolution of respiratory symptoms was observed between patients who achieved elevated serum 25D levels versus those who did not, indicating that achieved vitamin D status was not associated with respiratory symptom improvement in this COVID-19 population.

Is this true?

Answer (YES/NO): NO